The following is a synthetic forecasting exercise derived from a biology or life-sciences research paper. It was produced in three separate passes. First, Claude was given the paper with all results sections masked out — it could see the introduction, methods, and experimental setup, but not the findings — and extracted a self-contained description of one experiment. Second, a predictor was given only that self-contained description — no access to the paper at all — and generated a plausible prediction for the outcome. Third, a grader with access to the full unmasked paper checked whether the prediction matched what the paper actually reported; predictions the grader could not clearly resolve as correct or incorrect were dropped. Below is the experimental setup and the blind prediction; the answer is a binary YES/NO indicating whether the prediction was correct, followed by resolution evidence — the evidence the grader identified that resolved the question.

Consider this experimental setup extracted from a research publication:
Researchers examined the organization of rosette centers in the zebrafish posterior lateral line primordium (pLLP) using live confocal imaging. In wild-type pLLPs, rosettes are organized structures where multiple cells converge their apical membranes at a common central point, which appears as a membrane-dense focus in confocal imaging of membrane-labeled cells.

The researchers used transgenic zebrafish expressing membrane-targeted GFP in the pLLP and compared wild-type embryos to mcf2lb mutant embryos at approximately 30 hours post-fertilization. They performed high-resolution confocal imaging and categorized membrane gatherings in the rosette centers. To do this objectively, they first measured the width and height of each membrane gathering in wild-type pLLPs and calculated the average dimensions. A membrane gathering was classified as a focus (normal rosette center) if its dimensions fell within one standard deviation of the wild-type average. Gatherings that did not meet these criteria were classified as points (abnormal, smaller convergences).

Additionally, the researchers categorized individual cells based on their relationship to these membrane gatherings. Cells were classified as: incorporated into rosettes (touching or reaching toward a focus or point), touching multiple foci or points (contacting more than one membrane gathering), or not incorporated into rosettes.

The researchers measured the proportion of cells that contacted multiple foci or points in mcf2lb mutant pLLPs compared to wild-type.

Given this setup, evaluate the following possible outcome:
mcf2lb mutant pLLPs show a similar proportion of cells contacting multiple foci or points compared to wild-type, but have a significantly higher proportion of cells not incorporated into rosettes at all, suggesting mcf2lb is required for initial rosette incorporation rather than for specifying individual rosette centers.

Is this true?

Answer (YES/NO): NO